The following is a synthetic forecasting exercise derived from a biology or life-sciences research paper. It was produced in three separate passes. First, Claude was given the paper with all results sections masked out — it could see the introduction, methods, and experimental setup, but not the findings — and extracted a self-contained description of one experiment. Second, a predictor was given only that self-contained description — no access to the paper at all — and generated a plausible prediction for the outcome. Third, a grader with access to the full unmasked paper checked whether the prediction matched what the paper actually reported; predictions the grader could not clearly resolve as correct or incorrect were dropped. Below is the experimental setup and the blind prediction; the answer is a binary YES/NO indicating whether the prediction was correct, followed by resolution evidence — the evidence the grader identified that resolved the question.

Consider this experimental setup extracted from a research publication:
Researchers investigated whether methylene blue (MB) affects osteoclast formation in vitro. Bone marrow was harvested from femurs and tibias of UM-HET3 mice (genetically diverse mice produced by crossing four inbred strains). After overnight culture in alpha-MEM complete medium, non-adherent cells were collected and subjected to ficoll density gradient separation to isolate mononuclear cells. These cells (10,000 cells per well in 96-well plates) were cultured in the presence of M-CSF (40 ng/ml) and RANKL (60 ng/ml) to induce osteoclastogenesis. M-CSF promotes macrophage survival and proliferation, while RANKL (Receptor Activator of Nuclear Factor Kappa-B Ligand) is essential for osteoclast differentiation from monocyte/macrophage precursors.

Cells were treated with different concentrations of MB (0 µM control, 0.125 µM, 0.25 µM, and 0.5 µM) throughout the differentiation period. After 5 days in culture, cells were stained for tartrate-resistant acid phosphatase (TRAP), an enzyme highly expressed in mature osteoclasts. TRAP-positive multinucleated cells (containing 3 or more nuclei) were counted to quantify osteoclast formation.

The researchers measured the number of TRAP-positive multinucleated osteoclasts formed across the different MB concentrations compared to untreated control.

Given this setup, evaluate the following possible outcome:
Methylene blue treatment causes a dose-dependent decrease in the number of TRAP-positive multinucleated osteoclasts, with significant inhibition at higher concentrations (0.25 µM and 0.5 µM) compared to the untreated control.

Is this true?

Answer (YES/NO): NO